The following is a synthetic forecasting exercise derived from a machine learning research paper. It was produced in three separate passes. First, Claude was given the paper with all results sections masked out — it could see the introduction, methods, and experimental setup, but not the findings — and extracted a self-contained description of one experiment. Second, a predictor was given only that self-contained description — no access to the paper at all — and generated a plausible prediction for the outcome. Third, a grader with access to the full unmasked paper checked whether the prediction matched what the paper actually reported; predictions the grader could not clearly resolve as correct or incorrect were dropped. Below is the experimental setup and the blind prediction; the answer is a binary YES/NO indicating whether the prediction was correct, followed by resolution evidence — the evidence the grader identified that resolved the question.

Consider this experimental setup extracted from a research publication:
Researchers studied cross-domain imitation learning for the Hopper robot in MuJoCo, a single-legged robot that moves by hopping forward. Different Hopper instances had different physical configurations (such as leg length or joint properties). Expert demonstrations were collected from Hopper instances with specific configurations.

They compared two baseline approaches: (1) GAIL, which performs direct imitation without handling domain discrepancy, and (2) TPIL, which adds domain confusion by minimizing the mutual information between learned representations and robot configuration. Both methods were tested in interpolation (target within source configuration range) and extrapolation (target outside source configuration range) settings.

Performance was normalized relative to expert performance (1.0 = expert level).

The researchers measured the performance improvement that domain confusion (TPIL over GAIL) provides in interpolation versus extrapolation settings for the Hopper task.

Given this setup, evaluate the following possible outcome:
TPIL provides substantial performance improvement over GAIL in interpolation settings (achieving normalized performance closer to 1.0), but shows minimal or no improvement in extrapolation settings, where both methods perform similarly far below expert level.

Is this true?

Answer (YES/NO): NO